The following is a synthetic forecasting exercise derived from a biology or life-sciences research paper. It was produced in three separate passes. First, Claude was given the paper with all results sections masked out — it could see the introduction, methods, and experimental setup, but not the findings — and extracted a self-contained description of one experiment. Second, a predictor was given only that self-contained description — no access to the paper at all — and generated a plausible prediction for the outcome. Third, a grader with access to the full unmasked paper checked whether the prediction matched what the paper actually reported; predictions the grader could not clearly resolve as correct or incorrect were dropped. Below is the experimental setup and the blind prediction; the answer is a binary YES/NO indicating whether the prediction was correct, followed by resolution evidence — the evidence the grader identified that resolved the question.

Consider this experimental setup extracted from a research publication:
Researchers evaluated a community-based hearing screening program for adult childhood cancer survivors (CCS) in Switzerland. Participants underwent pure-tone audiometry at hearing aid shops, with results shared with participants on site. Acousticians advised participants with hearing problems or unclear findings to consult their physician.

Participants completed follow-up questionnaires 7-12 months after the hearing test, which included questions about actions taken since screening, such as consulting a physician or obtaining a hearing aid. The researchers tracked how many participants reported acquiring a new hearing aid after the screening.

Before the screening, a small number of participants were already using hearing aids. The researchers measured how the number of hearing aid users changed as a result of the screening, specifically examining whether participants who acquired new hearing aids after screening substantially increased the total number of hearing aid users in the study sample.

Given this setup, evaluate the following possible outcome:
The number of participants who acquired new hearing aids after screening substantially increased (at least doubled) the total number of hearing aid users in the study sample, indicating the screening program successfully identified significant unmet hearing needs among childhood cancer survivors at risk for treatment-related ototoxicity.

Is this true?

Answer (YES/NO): NO